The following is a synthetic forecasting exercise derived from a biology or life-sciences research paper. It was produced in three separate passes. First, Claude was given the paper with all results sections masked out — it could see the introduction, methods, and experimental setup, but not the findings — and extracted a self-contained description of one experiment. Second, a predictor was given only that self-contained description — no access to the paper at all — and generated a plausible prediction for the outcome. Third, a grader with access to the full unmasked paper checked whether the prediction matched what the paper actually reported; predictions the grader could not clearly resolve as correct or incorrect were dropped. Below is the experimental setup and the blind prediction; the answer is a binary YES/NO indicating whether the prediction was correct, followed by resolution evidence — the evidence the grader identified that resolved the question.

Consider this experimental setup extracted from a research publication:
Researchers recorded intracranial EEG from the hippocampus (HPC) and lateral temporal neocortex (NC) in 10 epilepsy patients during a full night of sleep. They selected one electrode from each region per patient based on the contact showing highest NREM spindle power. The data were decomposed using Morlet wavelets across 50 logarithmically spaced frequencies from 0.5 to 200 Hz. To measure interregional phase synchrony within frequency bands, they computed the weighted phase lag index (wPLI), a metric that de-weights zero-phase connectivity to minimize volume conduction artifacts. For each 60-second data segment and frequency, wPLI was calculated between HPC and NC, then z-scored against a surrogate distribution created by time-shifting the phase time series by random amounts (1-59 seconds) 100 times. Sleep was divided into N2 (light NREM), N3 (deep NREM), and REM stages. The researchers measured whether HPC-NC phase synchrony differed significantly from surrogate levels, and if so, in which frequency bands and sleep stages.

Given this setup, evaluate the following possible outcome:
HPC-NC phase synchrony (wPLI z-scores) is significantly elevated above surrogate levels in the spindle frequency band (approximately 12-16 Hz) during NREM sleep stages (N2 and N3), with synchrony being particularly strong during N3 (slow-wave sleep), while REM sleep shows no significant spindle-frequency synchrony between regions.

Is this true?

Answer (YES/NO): NO